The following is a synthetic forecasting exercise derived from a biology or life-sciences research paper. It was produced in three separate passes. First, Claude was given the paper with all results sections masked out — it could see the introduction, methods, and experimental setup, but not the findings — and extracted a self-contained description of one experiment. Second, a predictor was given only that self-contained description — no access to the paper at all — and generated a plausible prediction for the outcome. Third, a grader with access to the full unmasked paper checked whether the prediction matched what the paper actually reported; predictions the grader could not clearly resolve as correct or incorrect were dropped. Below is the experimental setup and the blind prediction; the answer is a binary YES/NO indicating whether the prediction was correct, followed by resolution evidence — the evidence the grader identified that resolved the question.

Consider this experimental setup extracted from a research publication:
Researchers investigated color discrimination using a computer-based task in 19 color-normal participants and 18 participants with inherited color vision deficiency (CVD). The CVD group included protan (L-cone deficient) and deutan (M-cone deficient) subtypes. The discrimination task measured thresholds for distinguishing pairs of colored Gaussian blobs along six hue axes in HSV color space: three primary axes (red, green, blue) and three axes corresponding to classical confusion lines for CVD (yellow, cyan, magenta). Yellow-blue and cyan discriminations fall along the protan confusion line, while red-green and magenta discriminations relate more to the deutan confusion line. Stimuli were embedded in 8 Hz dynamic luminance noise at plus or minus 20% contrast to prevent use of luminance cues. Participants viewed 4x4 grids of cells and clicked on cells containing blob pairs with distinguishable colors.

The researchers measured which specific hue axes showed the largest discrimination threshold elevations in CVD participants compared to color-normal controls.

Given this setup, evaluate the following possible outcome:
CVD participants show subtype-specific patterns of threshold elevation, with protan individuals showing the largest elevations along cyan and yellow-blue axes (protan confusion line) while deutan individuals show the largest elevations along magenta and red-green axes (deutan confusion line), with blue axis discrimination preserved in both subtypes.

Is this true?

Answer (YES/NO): NO